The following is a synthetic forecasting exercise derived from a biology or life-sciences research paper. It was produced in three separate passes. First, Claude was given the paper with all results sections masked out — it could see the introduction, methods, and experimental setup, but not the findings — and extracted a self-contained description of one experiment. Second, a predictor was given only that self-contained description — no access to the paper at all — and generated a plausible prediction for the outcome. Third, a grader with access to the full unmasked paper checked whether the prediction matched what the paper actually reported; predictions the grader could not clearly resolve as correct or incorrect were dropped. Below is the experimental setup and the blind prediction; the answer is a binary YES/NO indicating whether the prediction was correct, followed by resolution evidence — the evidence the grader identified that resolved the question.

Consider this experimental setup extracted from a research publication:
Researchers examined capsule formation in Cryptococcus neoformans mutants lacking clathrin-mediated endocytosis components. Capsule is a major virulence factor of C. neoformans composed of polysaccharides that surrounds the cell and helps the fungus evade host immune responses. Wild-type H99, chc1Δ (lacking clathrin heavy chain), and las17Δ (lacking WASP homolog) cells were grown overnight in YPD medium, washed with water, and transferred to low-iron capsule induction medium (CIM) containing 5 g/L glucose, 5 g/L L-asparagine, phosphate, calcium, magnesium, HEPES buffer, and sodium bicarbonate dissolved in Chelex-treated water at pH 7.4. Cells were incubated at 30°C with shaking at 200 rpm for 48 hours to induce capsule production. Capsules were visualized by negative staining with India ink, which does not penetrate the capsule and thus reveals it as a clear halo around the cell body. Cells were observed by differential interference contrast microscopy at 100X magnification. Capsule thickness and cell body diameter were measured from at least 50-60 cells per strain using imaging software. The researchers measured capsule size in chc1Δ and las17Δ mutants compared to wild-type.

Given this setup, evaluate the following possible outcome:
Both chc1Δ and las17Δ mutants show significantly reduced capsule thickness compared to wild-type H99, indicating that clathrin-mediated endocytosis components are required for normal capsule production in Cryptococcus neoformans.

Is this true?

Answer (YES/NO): YES